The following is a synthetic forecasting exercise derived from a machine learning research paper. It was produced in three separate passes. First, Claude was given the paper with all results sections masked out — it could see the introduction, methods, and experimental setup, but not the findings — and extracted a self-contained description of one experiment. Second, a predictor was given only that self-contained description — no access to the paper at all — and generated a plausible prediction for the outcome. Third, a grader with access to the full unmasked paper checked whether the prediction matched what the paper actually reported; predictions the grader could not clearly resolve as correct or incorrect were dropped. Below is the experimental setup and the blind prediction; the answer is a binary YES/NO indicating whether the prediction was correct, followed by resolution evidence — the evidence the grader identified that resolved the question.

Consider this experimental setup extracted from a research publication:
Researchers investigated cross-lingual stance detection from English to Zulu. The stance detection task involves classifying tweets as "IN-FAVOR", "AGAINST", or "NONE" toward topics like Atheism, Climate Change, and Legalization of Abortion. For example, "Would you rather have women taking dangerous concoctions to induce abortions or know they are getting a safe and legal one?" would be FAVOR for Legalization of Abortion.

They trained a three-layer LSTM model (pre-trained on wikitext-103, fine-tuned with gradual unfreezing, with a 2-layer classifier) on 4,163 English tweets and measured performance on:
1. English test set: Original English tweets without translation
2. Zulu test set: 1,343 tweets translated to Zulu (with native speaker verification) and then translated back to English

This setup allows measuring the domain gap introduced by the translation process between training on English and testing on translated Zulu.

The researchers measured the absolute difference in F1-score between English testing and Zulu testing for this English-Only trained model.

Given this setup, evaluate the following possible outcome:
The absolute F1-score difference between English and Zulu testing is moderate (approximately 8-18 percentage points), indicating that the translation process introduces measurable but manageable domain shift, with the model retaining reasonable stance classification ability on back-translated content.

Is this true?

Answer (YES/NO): YES